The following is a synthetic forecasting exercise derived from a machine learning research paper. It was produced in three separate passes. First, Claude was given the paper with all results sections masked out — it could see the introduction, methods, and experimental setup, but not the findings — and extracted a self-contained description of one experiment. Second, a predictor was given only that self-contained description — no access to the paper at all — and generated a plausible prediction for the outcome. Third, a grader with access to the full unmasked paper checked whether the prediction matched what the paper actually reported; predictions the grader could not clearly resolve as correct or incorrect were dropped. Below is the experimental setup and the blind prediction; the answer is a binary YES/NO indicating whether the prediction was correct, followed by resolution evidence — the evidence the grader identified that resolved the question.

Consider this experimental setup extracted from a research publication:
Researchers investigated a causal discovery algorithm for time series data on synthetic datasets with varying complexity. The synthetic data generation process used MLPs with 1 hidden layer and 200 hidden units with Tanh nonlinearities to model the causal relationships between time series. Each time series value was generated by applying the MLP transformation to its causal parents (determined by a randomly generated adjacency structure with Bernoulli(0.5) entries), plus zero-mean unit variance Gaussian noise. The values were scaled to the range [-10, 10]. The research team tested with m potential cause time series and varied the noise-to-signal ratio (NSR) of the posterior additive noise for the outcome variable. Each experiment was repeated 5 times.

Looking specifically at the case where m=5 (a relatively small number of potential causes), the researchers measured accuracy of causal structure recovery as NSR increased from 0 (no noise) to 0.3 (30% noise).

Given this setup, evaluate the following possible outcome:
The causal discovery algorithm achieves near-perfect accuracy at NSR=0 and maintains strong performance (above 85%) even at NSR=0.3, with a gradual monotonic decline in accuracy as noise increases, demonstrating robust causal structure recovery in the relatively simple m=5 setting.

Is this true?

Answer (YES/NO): NO